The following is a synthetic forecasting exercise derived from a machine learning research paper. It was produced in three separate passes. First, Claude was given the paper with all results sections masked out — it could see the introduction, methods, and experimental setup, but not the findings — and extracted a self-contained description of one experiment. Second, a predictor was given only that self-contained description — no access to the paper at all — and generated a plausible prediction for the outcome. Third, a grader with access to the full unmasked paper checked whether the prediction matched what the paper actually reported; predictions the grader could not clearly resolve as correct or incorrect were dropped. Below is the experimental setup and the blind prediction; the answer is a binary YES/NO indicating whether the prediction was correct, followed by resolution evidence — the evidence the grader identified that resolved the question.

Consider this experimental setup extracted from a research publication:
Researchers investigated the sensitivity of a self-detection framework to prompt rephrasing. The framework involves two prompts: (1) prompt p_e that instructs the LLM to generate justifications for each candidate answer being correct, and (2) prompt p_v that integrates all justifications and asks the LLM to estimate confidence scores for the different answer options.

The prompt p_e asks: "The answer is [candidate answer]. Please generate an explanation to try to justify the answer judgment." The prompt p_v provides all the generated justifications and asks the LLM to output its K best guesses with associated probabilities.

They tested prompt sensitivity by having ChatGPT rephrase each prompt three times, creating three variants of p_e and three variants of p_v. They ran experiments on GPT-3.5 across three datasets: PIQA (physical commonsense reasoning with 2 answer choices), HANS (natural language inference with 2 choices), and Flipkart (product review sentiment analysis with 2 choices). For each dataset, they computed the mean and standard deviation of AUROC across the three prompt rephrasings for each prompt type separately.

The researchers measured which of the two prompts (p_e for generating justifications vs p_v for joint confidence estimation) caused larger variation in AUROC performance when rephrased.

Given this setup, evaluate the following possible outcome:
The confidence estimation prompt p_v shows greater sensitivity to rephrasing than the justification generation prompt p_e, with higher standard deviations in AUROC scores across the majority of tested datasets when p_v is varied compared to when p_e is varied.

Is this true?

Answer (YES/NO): NO